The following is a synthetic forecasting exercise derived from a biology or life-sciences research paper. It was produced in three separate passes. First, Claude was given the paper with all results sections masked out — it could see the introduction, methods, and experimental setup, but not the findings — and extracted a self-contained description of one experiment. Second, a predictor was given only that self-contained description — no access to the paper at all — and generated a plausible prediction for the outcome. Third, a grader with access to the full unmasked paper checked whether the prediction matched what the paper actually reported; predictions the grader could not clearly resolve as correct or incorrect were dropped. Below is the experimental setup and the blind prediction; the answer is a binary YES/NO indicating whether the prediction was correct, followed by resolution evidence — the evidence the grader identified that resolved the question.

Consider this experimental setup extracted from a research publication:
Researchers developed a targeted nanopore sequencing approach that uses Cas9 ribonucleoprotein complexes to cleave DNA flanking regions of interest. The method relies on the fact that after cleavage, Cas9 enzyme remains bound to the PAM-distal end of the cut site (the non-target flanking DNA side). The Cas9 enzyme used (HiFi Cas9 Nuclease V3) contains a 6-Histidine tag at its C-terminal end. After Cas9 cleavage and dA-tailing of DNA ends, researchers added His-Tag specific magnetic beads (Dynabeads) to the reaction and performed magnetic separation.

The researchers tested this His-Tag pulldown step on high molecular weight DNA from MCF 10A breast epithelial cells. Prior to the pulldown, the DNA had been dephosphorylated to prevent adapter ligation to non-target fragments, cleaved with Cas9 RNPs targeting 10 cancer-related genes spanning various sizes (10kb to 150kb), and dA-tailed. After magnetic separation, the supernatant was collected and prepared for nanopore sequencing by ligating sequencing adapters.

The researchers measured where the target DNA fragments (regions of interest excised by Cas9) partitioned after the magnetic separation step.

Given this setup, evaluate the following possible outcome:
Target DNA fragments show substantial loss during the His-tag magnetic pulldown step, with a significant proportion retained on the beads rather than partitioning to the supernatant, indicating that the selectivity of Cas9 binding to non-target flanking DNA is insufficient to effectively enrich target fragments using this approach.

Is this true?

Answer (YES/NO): NO